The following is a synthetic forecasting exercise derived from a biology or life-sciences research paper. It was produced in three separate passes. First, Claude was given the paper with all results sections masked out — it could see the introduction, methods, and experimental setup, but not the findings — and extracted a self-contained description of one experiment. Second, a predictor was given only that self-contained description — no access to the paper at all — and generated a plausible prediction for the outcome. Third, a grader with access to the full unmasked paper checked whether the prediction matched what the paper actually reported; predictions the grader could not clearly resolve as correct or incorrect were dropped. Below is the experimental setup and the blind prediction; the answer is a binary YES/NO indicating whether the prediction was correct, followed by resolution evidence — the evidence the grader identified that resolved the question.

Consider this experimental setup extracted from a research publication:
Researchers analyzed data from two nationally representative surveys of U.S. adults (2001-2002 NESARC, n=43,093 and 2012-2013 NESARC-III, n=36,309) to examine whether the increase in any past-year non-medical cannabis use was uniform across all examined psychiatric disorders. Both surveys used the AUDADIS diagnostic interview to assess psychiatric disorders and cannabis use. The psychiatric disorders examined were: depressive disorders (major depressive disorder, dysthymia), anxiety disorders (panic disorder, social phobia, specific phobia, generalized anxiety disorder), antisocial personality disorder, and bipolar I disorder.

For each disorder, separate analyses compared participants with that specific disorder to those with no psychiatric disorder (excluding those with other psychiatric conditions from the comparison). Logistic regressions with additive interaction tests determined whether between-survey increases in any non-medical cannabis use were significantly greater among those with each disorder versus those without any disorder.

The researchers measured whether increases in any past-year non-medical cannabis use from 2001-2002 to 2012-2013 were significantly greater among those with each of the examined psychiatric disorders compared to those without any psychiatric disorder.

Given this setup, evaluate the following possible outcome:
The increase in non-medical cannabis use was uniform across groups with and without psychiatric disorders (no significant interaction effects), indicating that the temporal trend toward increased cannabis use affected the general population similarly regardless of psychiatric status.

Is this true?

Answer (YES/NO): NO